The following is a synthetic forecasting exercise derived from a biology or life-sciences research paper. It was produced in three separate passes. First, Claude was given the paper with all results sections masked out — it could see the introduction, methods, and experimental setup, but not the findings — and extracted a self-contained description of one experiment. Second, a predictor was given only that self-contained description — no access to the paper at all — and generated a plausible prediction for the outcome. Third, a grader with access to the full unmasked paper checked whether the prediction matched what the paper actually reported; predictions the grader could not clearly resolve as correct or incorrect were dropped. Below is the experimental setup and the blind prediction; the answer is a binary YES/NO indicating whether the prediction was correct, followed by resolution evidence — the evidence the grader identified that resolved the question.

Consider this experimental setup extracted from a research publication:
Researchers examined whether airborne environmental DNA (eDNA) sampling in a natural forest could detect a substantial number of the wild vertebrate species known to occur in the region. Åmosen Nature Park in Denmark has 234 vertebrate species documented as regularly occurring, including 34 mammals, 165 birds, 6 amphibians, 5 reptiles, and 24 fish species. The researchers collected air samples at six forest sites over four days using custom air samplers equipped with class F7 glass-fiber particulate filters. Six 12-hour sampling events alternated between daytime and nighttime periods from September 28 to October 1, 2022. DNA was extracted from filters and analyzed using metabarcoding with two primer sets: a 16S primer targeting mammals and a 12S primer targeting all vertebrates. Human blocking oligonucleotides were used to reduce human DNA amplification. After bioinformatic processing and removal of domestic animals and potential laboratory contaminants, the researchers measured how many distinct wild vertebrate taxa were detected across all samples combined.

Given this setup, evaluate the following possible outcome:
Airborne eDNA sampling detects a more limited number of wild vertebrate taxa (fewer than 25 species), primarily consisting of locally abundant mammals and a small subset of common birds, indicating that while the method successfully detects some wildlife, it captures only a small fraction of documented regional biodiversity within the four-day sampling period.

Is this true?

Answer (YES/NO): NO